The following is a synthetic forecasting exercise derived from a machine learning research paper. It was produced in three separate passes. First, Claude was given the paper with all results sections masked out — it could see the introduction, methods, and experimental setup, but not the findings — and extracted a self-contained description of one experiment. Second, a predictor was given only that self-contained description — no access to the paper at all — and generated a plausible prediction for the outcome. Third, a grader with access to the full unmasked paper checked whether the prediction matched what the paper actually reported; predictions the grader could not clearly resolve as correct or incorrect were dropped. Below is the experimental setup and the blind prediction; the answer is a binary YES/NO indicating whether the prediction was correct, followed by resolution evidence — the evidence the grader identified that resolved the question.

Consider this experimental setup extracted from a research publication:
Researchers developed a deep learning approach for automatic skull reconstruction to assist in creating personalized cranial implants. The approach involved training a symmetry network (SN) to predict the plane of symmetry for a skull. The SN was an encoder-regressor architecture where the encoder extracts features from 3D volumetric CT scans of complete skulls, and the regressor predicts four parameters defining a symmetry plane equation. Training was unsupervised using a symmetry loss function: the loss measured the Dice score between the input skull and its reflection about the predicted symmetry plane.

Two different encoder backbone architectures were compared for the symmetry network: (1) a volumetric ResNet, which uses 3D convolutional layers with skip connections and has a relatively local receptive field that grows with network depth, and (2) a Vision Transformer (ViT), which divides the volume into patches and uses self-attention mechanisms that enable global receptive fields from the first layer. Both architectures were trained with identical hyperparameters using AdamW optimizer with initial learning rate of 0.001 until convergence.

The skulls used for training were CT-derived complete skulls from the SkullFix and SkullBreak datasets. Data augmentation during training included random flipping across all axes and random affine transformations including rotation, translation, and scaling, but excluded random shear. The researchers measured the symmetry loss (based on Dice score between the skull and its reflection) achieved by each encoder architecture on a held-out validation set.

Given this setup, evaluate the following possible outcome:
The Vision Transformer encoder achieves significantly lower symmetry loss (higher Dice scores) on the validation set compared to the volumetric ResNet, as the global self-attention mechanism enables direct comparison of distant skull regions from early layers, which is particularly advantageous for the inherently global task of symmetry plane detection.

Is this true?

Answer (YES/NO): YES